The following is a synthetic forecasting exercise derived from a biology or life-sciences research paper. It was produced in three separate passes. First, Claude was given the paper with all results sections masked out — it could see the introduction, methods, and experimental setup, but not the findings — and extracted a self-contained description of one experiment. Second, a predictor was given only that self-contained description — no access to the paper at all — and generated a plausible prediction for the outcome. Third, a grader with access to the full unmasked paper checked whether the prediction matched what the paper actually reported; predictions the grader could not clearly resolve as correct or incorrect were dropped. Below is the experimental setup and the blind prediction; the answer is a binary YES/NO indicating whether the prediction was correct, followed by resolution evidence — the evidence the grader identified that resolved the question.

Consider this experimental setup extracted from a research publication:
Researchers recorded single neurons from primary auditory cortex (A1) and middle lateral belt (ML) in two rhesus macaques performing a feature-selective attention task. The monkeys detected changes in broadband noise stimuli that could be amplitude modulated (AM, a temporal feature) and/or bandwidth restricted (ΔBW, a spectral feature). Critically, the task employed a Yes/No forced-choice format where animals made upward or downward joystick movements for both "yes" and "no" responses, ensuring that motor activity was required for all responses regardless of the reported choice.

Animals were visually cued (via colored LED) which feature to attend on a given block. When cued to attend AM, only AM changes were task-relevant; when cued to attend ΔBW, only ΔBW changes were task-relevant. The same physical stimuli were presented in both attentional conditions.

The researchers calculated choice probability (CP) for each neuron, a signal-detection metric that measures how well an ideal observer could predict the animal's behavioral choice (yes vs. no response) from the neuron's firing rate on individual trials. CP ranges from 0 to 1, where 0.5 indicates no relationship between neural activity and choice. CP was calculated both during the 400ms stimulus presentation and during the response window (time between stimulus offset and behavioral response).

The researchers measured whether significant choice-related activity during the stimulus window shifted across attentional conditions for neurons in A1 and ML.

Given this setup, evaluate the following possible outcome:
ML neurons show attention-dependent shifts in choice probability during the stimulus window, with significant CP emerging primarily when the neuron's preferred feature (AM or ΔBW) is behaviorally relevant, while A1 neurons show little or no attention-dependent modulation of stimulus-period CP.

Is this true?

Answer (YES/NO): NO